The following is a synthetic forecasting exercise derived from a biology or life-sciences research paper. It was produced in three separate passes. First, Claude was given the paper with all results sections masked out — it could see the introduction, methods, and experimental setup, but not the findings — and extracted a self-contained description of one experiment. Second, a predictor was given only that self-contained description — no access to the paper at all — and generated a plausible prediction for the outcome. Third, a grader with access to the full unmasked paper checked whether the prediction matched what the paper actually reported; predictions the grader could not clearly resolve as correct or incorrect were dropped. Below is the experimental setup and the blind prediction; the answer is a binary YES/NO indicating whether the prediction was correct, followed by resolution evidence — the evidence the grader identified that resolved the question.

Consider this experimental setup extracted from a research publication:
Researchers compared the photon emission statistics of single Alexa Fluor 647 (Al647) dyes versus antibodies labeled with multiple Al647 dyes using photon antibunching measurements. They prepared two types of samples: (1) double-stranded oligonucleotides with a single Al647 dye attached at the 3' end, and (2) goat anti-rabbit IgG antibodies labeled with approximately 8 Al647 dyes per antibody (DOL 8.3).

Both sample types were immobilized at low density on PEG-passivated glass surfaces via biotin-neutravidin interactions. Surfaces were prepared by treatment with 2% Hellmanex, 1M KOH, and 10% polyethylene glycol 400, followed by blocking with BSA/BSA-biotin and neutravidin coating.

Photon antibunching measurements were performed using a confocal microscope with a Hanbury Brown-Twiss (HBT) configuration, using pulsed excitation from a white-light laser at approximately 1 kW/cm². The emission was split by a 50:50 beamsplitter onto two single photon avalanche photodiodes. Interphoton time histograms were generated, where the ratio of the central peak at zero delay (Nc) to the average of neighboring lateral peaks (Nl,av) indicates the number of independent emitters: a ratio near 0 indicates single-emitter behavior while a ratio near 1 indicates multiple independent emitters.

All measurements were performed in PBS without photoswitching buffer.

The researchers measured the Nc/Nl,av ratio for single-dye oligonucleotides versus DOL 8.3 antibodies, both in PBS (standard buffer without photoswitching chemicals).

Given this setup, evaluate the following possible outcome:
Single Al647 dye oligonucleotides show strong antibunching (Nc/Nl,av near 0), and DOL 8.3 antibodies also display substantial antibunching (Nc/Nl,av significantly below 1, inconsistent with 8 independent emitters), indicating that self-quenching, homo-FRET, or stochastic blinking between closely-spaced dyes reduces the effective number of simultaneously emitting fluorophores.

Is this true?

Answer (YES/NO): NO